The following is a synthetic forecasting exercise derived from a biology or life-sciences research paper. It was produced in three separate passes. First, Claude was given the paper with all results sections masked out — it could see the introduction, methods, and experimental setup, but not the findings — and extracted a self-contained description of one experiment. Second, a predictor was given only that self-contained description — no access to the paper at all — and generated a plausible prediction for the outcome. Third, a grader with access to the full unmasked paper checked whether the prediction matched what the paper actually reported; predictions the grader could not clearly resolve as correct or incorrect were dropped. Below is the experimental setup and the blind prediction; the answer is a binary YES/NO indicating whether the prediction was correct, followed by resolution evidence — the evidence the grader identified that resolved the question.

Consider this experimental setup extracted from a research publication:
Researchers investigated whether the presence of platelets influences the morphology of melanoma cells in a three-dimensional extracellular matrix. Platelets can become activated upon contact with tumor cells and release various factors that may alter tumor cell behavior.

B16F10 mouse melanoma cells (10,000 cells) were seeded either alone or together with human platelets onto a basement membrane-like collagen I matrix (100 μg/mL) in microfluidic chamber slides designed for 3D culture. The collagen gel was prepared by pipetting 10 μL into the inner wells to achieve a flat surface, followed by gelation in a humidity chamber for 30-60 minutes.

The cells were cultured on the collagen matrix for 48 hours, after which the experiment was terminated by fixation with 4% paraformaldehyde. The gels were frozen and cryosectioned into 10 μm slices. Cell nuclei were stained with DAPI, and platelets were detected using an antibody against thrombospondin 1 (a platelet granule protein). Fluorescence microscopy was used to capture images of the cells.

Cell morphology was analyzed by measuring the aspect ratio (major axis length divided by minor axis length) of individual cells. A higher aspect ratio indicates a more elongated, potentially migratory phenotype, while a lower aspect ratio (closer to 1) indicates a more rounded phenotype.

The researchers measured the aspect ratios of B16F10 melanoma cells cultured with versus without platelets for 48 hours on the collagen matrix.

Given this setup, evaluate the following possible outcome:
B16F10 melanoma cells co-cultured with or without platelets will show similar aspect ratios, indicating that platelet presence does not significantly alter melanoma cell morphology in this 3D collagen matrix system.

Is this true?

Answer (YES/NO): NO